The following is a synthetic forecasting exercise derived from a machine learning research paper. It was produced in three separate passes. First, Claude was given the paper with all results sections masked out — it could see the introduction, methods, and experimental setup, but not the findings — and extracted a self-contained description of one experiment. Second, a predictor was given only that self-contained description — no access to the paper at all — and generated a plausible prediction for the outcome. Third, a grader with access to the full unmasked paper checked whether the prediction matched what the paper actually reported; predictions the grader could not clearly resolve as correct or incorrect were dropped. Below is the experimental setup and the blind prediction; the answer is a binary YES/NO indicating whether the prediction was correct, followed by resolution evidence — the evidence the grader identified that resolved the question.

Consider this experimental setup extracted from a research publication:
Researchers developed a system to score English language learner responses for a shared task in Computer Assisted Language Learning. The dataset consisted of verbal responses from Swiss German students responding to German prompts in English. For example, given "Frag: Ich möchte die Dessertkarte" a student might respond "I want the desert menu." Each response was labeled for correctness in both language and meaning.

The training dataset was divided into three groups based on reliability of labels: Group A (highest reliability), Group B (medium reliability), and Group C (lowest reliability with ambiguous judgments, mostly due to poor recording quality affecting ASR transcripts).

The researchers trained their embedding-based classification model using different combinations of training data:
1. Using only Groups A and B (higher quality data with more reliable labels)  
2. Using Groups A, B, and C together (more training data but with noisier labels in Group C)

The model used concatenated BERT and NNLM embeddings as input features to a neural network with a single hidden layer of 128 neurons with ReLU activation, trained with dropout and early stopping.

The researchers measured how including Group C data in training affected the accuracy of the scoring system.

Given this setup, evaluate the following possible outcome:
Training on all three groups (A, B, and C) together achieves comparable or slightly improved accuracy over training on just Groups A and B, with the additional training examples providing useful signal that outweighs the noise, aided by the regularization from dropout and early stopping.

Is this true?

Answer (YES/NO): NO